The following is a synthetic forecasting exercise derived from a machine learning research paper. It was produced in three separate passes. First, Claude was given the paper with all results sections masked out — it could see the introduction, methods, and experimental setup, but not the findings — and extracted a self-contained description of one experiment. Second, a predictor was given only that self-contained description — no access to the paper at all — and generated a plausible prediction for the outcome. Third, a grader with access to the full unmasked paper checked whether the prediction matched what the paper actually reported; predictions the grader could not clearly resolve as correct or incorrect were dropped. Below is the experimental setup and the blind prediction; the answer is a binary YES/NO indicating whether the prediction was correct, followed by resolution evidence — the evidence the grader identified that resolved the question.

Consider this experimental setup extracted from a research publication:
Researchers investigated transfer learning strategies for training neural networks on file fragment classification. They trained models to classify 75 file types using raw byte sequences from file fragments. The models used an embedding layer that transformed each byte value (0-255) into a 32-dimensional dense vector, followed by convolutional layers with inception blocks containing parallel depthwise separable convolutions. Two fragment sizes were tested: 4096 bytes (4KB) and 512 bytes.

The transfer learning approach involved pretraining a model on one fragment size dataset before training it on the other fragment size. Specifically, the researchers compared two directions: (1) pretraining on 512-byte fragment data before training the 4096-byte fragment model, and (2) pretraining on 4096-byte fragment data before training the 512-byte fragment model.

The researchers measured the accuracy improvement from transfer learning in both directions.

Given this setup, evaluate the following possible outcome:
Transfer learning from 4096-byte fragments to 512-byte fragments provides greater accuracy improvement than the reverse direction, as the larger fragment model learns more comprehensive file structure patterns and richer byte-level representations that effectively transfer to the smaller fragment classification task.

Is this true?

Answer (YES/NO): NO